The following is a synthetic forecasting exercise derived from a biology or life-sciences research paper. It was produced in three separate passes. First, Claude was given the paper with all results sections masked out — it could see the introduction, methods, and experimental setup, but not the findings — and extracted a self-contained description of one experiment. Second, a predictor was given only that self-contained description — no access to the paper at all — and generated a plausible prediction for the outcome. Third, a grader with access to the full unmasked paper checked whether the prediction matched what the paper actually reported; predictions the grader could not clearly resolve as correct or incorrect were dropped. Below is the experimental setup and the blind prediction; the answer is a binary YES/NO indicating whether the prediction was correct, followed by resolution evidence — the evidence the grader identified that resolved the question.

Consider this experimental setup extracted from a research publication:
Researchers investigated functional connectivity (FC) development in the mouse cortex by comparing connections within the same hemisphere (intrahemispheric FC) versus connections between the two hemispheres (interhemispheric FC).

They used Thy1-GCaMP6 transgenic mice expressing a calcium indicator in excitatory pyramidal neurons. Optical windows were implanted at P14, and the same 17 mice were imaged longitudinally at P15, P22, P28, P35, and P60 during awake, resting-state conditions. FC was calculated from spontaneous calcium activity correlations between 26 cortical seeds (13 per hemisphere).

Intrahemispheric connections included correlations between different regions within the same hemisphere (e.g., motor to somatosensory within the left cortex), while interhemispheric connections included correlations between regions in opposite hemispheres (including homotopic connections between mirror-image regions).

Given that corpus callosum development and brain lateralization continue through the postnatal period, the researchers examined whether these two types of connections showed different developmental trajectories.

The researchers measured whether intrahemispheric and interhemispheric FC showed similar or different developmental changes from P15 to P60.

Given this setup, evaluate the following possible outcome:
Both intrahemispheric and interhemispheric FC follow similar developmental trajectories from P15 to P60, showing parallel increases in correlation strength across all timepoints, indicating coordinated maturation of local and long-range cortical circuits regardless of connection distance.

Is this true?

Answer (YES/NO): NO